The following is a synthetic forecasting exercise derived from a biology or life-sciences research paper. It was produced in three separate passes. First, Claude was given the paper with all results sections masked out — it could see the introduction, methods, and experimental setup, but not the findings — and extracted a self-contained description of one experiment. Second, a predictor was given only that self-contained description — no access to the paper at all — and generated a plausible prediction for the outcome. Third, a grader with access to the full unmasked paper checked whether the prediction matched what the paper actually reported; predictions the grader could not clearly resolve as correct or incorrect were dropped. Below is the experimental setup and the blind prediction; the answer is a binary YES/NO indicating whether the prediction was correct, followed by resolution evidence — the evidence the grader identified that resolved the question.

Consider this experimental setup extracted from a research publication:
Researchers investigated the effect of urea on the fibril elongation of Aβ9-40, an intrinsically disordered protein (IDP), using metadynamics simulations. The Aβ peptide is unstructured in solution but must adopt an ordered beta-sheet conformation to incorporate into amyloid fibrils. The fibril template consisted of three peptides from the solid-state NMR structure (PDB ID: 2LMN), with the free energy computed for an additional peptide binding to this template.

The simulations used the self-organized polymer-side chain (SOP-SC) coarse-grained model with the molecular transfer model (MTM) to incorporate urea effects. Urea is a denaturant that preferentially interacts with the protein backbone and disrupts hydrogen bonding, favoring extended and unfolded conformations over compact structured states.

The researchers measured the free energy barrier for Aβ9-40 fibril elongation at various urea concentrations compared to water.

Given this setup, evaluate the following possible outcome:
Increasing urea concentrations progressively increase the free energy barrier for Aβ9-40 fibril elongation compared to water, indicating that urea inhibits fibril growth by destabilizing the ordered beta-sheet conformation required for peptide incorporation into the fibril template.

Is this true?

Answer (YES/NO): YES